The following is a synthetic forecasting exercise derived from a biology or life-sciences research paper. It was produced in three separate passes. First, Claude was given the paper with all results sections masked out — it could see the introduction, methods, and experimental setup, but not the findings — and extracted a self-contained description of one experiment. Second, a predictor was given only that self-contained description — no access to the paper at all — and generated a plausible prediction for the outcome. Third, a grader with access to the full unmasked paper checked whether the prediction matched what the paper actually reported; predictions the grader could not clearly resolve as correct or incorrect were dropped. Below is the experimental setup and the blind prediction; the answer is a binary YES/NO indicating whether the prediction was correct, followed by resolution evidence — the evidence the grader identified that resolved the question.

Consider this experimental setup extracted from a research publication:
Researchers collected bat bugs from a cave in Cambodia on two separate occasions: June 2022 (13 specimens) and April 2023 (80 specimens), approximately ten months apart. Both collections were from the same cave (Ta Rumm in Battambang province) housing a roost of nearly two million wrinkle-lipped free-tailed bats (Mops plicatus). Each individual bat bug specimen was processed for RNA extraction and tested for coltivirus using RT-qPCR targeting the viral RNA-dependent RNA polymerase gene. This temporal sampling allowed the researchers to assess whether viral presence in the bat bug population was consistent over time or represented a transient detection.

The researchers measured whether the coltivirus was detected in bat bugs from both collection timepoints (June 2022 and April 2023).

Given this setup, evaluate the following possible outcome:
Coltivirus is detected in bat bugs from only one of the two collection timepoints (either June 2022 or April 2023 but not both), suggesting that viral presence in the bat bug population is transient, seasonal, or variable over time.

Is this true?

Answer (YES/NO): NO